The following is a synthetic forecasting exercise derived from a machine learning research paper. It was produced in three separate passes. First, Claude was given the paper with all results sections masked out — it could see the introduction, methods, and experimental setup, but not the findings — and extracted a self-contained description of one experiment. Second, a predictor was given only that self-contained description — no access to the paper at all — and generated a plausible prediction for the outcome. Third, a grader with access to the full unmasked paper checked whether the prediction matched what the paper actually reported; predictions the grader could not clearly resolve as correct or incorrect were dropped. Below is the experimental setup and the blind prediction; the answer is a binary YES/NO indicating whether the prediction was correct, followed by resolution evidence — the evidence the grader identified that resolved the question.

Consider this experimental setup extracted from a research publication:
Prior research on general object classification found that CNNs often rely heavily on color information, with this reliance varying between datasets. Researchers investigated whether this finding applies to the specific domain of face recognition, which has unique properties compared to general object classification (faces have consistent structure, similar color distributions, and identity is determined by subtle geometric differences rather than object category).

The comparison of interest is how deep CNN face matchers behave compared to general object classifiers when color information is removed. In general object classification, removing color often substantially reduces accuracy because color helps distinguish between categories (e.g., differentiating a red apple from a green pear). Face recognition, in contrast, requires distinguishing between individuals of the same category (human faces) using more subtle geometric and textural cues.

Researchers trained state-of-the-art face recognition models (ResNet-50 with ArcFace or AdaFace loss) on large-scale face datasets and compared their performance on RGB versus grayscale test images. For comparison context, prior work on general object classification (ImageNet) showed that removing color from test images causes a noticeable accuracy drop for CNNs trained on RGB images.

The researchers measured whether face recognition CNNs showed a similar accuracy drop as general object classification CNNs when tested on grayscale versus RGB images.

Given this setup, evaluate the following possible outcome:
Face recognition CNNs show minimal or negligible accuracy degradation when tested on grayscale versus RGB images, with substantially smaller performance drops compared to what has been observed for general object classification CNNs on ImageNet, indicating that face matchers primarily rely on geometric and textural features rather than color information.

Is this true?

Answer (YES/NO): YES